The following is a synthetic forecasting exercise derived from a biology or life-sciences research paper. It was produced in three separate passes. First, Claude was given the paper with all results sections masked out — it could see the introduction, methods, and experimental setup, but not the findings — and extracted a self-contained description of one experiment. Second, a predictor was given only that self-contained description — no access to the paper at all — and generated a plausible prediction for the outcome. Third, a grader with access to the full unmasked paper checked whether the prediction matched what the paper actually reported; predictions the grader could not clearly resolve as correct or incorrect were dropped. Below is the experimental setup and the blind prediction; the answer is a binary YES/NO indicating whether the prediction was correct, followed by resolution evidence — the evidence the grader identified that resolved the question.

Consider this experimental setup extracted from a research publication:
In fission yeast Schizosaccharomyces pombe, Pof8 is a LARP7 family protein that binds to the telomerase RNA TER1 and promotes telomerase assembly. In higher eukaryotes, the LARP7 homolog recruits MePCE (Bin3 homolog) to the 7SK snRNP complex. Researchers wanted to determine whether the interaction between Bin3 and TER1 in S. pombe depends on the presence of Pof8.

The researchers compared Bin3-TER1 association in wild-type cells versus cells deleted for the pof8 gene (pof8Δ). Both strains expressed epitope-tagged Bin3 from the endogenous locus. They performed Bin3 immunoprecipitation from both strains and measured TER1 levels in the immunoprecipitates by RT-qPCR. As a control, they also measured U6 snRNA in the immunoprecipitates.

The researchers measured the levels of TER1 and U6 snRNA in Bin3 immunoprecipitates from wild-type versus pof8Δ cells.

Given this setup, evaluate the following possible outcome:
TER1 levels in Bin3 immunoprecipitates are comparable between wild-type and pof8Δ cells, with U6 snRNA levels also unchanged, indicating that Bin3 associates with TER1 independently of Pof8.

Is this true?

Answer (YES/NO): NO